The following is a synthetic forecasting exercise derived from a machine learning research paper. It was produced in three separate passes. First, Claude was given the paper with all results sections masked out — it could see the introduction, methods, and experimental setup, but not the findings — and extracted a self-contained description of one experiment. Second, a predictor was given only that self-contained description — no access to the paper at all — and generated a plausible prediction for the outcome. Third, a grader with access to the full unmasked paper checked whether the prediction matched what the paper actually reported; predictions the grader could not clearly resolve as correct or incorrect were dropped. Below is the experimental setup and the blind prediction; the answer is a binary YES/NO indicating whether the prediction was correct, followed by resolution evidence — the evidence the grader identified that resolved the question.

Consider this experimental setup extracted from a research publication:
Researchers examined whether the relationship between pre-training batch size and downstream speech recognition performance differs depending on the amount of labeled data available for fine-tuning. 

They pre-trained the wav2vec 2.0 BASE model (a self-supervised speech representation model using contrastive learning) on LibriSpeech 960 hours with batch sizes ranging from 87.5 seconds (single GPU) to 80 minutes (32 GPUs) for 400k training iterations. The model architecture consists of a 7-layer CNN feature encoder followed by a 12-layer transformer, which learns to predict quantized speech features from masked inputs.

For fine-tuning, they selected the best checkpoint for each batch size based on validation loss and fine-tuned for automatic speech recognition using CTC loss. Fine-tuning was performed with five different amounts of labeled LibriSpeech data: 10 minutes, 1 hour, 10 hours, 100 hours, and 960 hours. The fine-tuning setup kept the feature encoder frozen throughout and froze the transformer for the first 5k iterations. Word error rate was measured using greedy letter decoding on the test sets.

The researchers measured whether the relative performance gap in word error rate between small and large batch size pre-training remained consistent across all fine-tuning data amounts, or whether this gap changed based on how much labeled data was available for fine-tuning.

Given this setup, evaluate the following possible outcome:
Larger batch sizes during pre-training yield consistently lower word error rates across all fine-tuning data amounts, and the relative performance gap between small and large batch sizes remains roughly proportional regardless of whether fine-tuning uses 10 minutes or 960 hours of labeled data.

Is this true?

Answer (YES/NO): NO